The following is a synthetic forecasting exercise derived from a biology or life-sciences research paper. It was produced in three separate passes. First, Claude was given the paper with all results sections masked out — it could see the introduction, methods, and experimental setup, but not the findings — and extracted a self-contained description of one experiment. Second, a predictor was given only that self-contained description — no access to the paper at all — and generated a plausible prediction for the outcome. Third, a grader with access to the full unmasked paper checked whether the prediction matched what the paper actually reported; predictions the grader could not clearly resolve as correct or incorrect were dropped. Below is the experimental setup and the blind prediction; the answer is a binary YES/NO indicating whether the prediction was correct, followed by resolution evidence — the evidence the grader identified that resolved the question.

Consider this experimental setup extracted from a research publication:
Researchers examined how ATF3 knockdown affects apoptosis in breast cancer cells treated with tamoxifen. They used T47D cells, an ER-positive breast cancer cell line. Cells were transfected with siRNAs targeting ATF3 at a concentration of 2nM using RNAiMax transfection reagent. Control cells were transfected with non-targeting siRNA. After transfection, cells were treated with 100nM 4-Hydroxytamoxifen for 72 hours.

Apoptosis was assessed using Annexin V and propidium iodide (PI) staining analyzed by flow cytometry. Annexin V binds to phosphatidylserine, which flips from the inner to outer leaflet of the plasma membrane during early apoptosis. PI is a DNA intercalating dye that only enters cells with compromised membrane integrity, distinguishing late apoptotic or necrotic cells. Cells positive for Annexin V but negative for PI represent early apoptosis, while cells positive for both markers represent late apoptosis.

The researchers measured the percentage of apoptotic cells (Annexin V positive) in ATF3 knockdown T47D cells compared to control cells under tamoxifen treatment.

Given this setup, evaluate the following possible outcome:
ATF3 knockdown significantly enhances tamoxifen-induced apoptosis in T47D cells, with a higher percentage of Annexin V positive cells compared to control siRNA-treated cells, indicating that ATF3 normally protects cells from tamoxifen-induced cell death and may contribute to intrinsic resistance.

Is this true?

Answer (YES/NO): YES